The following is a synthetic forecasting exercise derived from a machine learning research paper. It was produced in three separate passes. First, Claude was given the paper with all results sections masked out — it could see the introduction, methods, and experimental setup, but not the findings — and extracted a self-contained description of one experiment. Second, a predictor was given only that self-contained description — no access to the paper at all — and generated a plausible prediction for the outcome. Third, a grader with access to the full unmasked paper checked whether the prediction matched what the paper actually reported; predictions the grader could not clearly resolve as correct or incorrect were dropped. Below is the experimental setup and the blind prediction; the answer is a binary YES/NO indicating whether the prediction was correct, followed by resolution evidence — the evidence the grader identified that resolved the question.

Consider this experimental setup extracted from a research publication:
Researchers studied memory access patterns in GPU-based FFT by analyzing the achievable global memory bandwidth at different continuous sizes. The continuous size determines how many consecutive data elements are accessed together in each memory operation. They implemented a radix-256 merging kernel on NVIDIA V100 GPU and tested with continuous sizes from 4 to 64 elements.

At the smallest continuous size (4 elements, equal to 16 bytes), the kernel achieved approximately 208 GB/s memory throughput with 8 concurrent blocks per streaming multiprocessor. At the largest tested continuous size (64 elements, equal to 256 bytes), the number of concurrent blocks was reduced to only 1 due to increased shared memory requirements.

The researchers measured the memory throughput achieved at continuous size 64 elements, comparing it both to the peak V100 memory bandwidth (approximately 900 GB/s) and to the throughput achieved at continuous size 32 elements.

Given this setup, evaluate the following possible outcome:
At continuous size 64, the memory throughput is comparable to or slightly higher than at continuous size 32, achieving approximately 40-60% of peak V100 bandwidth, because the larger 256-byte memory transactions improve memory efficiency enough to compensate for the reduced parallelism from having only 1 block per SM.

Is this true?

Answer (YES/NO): NO